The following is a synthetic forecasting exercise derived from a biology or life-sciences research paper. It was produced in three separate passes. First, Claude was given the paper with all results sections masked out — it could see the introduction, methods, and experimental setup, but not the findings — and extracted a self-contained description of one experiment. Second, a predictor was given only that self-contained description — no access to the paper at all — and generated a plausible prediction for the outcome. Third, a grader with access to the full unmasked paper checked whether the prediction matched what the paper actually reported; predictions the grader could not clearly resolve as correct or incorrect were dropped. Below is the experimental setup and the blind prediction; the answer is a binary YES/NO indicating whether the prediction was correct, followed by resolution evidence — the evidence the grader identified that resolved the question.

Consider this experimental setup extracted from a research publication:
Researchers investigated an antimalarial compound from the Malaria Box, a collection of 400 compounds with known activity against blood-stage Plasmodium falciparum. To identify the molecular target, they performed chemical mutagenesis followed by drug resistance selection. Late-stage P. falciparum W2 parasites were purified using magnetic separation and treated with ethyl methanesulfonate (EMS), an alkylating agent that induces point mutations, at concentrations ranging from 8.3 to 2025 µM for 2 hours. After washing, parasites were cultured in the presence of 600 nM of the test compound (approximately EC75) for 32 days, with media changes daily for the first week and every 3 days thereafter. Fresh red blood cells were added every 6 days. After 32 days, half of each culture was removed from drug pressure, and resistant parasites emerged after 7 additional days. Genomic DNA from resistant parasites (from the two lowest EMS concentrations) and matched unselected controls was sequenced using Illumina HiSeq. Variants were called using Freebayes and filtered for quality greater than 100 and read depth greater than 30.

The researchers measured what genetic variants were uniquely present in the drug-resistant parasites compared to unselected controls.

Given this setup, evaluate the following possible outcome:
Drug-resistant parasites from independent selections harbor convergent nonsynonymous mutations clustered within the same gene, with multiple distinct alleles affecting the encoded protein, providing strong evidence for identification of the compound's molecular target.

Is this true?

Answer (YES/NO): NO